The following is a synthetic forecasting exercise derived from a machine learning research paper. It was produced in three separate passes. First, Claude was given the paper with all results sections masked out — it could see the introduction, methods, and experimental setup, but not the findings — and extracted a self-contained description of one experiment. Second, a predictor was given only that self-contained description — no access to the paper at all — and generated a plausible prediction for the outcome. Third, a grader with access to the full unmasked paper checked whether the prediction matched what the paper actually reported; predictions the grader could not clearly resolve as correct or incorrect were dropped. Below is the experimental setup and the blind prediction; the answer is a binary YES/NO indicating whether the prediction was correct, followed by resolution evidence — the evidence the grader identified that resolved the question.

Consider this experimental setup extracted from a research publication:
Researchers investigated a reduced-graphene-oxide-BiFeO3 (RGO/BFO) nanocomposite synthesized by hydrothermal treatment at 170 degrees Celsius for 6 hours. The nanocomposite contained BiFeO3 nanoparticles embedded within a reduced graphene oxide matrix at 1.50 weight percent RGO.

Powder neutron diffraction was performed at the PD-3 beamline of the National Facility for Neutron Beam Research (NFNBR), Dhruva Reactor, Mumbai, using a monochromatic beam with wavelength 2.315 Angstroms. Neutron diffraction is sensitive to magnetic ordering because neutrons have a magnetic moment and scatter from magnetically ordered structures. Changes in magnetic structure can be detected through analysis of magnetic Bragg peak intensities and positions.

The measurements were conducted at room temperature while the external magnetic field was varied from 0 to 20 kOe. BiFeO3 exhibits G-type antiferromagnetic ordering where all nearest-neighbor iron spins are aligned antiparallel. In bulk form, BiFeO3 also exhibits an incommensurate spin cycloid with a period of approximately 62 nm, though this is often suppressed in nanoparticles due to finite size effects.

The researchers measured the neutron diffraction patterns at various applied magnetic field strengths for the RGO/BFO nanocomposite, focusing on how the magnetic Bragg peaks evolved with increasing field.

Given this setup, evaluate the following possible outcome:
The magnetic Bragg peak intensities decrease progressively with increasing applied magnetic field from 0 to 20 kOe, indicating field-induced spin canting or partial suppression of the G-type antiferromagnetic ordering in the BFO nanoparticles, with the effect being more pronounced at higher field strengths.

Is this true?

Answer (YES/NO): NO